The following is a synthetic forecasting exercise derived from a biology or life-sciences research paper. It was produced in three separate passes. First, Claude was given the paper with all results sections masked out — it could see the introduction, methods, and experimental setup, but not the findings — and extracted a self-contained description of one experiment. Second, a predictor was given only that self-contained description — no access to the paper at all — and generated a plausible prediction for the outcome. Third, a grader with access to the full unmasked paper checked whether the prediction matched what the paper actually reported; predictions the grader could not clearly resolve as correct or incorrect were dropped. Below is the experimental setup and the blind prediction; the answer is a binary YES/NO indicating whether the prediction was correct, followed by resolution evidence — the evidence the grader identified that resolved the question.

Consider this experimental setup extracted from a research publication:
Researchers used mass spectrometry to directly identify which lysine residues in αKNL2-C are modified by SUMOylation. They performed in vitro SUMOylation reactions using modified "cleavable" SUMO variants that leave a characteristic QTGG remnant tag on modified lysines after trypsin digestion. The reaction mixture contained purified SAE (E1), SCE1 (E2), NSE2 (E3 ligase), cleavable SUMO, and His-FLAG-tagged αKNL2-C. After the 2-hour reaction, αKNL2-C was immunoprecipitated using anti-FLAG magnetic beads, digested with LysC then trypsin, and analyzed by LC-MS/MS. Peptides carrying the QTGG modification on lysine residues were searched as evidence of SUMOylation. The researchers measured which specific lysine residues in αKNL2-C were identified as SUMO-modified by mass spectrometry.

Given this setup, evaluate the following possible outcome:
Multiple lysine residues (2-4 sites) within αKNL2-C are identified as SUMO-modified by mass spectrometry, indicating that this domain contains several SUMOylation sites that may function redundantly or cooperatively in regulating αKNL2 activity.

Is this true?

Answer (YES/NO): NO